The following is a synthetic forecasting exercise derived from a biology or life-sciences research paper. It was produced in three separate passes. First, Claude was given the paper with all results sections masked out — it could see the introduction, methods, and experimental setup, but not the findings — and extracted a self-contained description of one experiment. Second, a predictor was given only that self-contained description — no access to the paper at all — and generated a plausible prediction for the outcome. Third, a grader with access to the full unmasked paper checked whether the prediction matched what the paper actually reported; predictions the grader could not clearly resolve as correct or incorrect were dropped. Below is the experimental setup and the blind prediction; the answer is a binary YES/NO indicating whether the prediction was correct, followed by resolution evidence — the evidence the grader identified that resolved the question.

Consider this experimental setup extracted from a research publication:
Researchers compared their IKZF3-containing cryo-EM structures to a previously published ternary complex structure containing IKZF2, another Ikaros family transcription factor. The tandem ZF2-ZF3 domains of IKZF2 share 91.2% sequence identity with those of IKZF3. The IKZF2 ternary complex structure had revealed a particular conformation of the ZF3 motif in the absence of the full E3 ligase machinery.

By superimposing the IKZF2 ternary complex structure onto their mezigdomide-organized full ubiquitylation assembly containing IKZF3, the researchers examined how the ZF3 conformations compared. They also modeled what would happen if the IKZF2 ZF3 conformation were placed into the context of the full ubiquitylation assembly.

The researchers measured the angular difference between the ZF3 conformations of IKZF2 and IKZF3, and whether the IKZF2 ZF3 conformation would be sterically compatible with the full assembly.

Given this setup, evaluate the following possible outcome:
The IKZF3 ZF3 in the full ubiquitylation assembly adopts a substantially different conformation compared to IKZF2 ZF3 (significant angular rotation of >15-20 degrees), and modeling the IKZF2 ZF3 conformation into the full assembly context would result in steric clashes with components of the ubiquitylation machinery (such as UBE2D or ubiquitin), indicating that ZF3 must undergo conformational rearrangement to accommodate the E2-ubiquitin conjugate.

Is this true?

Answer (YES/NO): YES